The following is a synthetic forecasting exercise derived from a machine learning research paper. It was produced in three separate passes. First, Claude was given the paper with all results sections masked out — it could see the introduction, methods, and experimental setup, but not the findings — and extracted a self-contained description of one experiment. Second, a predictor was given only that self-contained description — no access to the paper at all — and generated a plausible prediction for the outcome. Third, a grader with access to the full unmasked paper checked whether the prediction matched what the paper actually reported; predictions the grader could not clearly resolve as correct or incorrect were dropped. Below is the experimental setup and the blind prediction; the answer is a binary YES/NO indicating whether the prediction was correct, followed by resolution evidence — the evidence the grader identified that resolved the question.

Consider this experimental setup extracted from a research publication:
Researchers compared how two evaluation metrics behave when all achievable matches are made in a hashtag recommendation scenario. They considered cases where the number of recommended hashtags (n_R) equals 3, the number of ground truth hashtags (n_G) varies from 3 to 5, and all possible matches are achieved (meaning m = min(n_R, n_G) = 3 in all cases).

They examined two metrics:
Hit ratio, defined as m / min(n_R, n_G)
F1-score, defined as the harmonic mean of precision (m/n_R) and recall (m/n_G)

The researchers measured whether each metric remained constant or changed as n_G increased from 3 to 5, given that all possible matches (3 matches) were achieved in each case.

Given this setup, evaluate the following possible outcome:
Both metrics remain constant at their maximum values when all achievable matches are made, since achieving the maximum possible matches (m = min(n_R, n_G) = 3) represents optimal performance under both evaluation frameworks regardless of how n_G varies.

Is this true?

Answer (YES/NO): NO